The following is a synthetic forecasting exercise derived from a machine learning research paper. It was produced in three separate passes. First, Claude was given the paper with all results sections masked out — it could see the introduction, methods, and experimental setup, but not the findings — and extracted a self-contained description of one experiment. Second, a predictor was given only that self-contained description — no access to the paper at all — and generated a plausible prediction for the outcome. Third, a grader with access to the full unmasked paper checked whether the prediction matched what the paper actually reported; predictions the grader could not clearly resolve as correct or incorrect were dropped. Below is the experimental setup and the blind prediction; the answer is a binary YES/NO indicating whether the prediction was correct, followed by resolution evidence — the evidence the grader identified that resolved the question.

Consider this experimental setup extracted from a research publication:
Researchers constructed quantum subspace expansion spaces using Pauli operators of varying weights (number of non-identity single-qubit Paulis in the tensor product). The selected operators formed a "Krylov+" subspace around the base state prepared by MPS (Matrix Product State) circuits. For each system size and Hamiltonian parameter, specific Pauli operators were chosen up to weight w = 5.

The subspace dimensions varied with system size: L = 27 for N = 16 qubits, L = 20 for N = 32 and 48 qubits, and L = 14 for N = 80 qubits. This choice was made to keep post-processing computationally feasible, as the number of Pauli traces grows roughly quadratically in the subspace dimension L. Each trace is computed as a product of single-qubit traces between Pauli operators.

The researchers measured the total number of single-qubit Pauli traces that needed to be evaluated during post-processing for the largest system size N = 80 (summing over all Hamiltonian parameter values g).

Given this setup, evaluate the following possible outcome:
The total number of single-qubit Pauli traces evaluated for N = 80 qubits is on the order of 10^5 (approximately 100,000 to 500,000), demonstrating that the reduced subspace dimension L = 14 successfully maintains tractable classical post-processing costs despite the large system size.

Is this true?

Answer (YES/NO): NO